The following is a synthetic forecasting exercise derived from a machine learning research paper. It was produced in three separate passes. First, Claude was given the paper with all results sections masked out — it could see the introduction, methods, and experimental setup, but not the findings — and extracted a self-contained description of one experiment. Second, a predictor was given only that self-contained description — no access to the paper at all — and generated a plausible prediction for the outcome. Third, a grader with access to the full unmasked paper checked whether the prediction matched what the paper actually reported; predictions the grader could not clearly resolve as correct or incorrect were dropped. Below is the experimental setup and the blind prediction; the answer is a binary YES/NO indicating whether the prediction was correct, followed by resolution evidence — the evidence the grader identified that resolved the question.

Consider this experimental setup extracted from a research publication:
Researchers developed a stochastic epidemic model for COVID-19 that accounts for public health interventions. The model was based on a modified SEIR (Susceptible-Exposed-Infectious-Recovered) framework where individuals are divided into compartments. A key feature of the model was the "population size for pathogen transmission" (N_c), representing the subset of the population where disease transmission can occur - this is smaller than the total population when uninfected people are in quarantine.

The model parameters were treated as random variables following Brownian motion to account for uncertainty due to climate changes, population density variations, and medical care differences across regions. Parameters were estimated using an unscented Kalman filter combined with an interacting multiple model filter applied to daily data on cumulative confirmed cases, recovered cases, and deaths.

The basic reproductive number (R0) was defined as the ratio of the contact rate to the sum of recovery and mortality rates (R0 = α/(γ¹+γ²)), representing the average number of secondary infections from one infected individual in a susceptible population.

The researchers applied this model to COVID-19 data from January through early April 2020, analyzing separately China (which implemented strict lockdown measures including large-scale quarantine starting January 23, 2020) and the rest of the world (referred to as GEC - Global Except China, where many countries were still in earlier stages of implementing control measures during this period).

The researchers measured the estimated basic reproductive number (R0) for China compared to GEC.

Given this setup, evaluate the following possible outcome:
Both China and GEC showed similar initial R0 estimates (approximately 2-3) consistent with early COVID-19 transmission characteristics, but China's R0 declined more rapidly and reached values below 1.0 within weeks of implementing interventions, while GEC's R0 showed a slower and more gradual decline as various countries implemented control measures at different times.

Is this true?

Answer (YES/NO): NO